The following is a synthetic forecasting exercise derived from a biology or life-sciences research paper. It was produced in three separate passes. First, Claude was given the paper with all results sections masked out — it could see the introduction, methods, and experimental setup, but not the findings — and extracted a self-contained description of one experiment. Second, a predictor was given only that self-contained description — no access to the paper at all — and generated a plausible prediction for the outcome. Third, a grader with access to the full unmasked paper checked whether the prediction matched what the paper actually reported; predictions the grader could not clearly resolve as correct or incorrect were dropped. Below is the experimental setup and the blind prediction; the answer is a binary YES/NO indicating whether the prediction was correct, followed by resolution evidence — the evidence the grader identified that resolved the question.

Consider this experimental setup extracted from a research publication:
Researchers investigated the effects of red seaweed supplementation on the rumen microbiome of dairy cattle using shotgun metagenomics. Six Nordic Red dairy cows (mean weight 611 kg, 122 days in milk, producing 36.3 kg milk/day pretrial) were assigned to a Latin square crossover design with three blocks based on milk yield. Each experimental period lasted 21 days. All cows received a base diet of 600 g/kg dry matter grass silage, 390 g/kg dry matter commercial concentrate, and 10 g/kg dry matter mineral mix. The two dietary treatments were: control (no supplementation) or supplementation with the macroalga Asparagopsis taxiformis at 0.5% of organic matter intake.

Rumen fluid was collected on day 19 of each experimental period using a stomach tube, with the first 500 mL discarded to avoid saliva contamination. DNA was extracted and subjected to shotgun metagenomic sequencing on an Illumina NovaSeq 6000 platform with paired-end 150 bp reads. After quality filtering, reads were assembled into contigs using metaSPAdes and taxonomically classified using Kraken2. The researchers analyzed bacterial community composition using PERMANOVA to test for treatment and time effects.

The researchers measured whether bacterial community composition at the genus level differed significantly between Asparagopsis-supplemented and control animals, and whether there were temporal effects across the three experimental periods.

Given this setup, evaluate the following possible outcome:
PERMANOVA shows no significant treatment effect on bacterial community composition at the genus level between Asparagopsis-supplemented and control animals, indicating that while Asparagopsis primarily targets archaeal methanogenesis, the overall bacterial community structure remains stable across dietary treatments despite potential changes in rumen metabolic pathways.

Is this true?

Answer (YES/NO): YES